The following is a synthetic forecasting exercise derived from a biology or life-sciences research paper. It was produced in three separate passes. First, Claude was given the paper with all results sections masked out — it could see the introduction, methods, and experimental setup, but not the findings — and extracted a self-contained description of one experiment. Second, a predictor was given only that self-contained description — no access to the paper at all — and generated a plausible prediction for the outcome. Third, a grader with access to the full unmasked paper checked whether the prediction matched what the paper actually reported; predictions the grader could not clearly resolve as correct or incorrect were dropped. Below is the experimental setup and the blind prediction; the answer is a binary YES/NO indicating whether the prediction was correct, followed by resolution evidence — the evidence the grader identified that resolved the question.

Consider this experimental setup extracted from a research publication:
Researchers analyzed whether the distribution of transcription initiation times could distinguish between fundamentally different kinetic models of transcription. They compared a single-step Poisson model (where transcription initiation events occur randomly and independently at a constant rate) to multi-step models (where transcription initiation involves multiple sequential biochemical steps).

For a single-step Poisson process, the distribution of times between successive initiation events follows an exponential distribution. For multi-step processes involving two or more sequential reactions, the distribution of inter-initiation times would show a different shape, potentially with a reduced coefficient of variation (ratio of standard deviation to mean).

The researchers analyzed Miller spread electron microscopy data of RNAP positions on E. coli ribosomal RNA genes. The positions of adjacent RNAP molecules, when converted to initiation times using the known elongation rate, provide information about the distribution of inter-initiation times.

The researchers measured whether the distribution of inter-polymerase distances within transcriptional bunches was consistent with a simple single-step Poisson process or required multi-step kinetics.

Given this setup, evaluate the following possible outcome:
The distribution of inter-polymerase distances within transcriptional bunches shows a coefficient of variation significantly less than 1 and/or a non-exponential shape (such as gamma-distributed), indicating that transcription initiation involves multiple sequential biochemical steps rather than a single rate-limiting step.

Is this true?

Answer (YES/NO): YES